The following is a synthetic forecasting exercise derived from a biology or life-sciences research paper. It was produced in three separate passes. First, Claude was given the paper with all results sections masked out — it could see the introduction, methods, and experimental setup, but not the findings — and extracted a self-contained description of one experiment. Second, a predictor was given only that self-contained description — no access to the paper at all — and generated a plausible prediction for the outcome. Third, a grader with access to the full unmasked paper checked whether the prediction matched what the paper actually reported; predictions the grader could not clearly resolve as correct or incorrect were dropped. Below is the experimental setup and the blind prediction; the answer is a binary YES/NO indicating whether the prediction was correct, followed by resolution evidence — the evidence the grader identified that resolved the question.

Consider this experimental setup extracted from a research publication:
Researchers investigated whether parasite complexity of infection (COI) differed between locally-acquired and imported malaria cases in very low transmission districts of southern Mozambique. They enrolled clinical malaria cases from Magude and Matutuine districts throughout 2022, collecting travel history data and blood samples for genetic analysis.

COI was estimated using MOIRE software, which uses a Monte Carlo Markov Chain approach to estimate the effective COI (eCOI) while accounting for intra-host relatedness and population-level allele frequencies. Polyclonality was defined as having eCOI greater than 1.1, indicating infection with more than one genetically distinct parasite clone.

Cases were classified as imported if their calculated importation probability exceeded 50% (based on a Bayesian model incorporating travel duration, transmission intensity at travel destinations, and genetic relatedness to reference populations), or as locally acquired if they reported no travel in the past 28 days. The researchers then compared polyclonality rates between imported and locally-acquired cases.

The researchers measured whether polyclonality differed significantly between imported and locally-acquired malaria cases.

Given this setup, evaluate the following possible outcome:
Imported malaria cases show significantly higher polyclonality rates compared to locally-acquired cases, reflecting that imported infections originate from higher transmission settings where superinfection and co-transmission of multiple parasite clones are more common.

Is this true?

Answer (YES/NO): NO